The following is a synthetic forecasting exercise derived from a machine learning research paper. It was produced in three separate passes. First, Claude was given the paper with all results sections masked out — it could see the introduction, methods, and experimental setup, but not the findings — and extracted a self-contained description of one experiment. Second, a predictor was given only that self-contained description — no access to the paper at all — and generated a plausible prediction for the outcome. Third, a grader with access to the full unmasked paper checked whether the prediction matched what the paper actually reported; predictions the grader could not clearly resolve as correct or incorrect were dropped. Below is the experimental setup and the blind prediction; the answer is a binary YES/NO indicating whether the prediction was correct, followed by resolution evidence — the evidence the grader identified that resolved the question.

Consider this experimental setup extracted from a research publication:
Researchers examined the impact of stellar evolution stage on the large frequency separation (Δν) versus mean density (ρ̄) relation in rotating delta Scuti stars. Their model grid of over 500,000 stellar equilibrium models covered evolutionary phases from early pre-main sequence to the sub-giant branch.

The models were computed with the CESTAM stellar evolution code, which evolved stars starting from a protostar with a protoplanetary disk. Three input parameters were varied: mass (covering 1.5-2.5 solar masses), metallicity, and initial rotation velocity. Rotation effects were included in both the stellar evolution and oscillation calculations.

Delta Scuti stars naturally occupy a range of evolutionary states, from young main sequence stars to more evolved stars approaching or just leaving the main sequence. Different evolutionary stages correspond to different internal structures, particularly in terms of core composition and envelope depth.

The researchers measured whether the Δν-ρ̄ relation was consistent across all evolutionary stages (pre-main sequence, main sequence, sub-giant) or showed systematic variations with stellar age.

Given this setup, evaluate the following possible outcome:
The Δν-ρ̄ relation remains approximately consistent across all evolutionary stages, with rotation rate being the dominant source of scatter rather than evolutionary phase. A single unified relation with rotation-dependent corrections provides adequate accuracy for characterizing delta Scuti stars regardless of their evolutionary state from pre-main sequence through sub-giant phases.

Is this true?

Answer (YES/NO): NO